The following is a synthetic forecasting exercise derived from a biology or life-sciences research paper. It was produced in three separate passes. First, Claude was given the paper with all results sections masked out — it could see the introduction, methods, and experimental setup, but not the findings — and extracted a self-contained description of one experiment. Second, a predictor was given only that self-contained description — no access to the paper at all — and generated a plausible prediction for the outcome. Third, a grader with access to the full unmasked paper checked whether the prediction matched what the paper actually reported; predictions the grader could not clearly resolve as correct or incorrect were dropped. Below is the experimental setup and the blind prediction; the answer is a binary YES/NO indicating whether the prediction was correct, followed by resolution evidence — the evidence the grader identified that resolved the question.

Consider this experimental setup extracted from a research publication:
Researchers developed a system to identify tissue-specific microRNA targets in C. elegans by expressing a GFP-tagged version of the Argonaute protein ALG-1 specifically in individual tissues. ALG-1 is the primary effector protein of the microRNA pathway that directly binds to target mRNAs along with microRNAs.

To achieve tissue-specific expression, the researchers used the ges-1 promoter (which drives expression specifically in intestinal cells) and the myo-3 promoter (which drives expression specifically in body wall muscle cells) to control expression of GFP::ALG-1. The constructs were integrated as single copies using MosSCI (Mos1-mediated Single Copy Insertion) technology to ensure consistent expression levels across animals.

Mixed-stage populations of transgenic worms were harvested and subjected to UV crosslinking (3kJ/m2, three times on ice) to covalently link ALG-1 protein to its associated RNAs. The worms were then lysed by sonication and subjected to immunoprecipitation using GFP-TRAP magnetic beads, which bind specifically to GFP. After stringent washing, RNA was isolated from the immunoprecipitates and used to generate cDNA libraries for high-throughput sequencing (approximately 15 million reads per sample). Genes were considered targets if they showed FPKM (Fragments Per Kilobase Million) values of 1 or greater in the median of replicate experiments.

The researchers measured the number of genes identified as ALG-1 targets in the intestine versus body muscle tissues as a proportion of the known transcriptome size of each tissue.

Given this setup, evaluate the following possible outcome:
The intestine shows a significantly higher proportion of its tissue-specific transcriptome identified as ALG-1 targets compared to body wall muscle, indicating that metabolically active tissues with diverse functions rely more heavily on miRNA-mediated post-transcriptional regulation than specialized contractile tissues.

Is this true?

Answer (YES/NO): YES